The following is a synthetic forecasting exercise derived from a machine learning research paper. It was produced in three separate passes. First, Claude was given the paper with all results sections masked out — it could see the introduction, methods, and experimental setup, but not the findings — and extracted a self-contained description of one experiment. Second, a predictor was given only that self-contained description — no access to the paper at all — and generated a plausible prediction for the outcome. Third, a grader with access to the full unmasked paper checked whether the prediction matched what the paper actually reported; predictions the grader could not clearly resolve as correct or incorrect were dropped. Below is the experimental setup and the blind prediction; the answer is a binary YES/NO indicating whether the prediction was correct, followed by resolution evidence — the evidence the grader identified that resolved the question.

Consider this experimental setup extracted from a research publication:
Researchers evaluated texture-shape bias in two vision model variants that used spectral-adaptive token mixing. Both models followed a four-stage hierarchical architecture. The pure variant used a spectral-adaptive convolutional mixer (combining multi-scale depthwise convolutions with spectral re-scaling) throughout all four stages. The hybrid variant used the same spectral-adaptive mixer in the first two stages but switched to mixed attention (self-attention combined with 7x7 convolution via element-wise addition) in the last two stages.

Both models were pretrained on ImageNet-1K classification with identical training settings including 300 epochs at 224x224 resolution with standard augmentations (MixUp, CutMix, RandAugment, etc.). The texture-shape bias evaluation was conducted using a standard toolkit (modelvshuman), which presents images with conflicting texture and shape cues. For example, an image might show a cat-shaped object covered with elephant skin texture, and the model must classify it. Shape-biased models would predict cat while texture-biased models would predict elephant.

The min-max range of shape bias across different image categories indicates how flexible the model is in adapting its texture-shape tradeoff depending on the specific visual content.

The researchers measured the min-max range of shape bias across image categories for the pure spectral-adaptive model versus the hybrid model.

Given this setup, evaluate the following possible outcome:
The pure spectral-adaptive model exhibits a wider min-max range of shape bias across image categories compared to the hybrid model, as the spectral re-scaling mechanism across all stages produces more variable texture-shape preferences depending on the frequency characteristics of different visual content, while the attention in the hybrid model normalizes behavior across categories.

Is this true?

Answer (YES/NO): NO